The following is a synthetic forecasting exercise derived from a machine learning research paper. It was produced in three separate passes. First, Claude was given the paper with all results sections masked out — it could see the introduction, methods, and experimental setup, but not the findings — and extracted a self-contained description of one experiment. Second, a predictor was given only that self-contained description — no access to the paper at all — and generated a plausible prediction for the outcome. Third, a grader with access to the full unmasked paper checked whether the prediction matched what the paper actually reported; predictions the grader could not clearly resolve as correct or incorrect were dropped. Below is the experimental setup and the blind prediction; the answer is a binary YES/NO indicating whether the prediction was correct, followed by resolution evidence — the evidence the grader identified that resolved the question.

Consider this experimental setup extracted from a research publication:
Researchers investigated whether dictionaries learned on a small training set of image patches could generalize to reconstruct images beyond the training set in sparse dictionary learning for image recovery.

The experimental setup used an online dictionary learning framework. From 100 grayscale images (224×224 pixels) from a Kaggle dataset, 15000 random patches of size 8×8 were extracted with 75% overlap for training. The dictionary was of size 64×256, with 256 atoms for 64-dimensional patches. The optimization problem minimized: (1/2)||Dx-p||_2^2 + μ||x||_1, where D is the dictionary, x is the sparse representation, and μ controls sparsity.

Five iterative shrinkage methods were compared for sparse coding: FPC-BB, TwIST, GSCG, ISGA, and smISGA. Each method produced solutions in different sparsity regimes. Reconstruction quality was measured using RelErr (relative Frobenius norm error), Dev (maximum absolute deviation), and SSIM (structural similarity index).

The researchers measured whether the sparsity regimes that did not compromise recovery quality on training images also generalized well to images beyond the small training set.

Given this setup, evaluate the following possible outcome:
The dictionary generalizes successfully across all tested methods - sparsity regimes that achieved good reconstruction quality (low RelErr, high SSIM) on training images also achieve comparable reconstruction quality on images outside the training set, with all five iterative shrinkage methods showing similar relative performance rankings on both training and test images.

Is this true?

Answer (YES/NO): NO